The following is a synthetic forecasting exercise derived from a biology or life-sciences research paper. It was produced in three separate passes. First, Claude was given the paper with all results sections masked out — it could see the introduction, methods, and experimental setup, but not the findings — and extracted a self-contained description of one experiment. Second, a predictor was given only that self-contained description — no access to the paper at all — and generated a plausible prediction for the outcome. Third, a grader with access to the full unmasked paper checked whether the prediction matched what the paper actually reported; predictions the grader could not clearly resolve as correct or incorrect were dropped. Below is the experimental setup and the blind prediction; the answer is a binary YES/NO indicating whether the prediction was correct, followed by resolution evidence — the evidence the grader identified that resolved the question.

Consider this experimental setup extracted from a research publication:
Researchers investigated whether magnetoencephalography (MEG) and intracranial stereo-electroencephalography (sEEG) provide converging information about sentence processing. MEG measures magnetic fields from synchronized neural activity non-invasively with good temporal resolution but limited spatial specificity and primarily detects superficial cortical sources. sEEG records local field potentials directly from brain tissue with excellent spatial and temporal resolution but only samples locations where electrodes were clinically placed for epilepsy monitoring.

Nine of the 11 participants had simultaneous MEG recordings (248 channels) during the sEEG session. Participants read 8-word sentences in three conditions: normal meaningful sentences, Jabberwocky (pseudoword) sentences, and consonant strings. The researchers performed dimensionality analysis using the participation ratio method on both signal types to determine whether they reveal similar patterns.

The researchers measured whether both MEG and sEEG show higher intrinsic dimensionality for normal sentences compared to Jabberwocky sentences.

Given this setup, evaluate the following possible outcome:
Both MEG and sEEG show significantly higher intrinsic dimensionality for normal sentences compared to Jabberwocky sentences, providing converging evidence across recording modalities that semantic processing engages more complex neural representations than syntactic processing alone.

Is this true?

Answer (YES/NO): YES